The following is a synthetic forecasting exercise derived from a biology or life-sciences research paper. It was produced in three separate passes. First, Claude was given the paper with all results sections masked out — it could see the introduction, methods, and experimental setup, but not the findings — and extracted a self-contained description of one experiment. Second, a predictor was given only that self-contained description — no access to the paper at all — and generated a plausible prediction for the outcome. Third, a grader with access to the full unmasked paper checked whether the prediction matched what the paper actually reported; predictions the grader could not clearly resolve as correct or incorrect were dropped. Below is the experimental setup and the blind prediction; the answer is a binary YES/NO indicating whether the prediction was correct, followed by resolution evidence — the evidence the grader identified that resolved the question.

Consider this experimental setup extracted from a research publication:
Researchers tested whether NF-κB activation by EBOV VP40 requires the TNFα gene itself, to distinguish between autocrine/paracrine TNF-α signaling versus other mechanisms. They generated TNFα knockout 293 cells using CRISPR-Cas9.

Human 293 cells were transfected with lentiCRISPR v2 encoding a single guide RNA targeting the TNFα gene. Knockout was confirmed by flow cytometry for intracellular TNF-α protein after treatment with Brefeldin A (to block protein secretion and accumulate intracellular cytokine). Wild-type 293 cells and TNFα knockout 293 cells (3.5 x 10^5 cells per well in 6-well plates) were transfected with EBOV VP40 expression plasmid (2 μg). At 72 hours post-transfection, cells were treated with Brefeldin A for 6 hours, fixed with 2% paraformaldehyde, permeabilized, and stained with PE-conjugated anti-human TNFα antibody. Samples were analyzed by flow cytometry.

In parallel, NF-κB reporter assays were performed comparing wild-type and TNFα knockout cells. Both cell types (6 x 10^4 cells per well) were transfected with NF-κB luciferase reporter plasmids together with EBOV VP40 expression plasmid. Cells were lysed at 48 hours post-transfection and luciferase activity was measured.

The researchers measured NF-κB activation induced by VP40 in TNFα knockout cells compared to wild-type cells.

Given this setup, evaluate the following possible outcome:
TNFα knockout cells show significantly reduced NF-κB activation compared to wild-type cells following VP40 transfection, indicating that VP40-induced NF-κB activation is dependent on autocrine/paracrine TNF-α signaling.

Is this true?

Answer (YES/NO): NO